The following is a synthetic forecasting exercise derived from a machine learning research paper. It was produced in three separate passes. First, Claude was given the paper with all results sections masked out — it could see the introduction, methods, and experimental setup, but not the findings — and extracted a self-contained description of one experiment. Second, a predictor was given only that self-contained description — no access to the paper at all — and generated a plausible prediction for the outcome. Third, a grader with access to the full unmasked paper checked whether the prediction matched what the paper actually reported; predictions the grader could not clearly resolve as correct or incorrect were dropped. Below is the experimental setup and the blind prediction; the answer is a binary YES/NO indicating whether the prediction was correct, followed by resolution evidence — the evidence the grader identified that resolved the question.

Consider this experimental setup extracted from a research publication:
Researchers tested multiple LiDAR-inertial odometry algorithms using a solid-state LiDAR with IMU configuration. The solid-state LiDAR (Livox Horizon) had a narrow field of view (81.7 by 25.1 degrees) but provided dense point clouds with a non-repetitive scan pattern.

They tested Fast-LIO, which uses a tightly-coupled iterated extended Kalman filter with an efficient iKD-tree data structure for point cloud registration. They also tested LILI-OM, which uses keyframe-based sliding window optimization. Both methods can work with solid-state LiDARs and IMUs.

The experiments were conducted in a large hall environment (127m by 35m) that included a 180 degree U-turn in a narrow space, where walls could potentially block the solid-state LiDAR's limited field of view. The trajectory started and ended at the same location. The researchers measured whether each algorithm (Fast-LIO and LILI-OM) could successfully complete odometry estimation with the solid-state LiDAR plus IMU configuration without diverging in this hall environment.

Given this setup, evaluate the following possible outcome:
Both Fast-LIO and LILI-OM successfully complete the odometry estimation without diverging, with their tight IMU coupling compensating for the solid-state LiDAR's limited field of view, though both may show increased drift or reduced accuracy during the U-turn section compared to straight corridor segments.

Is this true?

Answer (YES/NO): NO